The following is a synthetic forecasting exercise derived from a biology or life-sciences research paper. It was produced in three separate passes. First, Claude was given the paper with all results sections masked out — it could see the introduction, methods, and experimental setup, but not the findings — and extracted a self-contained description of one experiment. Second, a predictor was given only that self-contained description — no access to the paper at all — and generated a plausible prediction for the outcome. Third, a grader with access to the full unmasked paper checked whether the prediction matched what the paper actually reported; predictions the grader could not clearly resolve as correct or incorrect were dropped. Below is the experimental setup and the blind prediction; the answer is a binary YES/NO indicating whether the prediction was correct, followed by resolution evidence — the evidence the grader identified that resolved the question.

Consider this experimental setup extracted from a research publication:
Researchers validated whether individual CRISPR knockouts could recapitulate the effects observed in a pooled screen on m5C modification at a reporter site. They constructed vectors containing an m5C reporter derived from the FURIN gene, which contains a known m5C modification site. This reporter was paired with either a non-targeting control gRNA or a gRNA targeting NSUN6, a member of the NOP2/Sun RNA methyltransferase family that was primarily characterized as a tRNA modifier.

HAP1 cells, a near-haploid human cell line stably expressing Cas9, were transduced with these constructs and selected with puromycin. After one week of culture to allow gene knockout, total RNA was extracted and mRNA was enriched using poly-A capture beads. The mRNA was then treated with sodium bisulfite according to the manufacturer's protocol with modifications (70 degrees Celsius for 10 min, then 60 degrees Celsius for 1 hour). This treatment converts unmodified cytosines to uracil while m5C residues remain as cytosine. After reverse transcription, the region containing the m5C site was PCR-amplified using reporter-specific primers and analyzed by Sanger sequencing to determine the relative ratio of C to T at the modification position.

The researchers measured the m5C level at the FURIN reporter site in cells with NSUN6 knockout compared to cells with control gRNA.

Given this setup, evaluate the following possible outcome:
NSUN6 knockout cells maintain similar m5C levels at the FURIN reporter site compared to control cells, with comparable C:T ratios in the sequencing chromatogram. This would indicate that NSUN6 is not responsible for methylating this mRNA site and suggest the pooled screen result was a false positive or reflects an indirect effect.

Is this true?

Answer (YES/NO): NO